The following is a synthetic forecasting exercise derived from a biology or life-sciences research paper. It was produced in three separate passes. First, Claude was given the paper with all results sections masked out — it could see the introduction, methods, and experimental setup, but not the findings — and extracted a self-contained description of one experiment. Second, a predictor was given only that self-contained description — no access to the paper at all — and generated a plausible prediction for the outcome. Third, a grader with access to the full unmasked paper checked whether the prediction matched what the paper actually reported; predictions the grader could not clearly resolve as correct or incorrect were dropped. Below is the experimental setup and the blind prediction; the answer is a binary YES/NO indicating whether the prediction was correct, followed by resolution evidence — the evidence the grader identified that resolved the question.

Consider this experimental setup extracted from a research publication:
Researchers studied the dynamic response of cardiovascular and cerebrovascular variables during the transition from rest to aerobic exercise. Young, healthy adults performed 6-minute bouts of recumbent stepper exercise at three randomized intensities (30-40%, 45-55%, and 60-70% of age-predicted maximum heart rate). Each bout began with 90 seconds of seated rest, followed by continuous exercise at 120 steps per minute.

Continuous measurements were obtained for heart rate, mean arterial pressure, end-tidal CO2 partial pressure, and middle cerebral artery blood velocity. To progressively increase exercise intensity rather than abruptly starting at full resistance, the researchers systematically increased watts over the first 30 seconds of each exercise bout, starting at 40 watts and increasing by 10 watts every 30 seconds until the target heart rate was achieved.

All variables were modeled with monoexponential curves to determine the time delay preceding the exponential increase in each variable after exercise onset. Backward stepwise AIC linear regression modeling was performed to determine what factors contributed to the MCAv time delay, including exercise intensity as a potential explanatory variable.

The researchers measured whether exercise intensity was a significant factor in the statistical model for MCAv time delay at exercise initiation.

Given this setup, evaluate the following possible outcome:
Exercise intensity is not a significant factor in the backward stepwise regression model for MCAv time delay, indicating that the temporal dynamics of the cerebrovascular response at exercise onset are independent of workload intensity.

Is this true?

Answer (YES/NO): YES